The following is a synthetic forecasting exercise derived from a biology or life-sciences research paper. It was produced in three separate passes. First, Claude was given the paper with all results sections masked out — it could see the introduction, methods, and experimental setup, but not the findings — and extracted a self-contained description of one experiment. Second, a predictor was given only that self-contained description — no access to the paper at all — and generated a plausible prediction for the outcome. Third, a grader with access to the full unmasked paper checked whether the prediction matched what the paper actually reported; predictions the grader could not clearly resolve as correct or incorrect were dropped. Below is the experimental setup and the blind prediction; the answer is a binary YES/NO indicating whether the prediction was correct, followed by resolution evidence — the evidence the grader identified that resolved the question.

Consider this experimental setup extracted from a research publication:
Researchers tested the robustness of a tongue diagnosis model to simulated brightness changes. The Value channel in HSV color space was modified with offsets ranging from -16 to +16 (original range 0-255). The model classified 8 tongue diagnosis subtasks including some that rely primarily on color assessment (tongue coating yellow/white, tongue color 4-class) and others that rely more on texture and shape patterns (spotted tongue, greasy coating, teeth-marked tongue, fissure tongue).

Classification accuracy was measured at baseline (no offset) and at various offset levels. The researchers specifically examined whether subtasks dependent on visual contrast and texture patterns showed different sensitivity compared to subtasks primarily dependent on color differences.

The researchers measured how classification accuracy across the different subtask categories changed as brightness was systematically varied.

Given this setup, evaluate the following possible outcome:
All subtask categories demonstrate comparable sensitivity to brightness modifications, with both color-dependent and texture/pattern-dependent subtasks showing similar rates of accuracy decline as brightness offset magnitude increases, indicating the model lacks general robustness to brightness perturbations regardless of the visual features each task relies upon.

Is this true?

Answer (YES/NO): NO